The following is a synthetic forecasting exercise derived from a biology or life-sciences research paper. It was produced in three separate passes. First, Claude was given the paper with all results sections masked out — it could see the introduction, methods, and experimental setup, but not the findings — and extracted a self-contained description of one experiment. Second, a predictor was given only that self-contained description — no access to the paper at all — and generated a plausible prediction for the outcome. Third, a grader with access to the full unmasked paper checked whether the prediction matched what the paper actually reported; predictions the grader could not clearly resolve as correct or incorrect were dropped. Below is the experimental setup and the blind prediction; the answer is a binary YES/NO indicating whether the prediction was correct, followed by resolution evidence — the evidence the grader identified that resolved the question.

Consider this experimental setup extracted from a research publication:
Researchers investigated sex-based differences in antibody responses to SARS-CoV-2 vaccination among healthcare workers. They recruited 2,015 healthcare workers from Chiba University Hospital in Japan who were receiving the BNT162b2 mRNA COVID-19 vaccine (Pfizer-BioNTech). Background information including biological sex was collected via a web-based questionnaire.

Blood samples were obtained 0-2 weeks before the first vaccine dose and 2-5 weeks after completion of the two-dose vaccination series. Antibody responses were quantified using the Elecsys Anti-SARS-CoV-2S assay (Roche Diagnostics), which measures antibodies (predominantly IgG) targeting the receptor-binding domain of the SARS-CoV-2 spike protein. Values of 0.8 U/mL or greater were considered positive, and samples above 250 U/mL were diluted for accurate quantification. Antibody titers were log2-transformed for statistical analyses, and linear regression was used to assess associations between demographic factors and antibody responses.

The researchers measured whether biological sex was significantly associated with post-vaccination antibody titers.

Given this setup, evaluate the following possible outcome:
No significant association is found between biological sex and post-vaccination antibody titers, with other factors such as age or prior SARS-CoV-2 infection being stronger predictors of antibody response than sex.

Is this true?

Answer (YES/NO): NO